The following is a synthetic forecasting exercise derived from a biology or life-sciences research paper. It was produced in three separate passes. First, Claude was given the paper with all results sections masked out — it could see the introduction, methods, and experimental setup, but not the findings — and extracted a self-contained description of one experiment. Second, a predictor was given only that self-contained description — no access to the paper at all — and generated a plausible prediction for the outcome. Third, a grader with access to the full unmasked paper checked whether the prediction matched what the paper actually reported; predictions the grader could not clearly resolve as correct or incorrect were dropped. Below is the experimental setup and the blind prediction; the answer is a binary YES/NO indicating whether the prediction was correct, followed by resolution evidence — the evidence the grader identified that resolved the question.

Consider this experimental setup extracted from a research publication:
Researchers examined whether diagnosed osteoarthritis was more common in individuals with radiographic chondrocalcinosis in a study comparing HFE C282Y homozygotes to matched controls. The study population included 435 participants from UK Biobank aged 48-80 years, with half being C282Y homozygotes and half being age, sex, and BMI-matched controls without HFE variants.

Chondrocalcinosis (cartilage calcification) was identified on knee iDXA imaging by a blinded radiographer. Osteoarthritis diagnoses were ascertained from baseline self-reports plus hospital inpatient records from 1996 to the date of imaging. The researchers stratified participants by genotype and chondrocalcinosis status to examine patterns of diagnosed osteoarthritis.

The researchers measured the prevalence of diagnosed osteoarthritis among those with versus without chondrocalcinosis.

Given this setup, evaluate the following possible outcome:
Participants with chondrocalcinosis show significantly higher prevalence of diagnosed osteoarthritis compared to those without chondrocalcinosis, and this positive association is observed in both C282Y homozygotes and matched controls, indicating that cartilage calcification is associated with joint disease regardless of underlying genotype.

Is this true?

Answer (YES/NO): NO